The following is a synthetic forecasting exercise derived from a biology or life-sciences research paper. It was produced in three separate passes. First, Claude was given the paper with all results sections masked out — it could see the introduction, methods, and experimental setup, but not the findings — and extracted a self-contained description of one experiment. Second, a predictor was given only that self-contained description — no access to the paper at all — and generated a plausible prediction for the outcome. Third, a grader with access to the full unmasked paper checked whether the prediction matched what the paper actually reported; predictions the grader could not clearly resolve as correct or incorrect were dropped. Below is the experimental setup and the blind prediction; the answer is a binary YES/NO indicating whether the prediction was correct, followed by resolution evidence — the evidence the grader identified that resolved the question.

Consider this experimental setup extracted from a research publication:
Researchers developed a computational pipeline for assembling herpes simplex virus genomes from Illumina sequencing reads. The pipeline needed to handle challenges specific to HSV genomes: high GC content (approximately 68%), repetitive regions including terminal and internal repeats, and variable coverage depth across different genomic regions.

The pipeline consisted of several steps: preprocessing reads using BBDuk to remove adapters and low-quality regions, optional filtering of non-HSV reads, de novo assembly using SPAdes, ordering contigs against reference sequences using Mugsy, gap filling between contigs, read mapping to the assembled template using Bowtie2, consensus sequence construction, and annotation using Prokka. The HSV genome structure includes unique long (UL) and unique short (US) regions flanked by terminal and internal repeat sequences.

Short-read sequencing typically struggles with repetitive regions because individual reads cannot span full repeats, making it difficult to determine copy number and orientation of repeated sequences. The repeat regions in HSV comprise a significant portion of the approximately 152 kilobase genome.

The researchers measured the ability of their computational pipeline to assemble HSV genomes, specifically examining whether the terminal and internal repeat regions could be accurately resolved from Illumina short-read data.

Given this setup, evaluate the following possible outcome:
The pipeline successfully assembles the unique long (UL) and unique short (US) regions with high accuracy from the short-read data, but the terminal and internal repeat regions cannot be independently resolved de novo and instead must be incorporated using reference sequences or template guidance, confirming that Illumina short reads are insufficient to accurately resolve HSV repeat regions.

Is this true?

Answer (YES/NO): YES